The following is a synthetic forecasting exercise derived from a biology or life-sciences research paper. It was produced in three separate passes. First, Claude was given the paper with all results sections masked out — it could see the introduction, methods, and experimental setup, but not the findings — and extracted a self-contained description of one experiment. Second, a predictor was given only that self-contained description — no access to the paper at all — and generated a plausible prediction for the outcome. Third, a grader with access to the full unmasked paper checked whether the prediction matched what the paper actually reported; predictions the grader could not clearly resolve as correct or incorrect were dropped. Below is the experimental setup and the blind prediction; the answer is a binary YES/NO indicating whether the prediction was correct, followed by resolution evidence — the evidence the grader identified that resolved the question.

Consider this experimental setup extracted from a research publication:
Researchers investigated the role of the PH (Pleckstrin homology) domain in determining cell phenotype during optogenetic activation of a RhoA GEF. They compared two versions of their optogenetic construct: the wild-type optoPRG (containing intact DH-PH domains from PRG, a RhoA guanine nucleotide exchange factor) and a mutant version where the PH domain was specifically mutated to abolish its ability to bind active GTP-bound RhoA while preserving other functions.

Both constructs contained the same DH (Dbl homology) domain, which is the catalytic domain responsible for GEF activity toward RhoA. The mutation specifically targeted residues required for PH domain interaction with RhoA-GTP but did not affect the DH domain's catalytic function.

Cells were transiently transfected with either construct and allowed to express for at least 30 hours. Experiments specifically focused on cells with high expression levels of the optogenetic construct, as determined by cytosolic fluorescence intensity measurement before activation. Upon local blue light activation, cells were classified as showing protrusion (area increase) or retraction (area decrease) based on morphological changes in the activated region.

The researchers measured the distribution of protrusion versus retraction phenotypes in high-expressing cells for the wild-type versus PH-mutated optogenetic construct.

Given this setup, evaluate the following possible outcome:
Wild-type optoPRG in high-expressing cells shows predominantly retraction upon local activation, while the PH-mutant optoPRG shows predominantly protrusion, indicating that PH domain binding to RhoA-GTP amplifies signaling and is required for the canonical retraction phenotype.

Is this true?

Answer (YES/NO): NO